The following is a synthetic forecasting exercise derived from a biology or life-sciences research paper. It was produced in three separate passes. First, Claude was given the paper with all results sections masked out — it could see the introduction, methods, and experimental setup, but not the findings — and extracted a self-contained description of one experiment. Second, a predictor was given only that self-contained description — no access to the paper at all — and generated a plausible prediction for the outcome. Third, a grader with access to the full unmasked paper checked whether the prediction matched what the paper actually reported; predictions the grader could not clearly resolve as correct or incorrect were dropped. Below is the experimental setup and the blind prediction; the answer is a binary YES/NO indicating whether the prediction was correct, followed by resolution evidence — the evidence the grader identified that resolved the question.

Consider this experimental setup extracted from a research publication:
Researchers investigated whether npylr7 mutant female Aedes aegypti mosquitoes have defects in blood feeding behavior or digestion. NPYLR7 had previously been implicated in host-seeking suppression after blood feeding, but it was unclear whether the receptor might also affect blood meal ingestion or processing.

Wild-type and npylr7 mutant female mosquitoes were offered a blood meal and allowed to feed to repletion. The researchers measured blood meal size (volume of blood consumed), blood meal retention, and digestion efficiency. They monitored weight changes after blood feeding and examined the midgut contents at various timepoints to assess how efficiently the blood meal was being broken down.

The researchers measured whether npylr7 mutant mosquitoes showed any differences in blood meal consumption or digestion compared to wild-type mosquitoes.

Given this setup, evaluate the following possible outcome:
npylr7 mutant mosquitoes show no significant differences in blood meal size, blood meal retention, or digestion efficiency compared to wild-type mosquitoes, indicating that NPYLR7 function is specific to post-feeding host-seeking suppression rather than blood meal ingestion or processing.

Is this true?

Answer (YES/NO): NO